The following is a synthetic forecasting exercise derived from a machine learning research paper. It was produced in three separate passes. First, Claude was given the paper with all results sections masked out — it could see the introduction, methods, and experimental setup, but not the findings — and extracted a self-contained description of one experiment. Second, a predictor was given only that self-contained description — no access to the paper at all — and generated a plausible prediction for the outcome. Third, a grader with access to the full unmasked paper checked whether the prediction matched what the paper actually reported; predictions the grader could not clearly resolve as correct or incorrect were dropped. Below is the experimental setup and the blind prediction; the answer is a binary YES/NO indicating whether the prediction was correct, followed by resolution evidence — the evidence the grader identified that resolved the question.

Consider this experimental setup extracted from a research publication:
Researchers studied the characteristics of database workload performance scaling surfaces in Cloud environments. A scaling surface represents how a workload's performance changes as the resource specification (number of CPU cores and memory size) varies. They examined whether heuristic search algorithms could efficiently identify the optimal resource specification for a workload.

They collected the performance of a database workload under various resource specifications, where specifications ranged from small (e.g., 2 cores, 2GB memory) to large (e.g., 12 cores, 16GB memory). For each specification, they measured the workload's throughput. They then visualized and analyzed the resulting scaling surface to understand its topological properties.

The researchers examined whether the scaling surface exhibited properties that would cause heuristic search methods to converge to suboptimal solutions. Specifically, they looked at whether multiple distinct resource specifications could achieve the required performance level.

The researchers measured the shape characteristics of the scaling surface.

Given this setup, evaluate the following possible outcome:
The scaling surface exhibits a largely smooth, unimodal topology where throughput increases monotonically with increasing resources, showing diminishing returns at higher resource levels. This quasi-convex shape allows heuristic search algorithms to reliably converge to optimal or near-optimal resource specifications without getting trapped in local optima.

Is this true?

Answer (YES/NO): NO